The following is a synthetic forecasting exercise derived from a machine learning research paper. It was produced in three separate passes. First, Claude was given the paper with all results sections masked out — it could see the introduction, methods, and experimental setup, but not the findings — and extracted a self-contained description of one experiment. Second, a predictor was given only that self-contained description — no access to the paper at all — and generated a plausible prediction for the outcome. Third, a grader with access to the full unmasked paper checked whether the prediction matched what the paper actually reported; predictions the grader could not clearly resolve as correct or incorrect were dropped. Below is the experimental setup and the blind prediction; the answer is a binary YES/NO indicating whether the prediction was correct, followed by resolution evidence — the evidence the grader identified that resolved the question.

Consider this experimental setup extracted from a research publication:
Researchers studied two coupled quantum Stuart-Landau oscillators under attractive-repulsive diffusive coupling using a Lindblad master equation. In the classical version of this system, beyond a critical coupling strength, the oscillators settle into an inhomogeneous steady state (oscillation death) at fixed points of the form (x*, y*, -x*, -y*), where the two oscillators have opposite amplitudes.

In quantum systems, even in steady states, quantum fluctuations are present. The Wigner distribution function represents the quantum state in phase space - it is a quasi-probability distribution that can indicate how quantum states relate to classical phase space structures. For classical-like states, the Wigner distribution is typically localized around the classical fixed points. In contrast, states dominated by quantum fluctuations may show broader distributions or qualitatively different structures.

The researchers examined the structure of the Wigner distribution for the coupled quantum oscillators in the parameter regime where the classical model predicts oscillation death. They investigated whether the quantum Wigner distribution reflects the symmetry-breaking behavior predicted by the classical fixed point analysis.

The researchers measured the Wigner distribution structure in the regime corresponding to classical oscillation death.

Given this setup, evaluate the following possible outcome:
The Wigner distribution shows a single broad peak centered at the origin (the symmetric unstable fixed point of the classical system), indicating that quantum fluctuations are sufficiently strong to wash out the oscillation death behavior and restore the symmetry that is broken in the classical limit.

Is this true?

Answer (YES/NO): NO